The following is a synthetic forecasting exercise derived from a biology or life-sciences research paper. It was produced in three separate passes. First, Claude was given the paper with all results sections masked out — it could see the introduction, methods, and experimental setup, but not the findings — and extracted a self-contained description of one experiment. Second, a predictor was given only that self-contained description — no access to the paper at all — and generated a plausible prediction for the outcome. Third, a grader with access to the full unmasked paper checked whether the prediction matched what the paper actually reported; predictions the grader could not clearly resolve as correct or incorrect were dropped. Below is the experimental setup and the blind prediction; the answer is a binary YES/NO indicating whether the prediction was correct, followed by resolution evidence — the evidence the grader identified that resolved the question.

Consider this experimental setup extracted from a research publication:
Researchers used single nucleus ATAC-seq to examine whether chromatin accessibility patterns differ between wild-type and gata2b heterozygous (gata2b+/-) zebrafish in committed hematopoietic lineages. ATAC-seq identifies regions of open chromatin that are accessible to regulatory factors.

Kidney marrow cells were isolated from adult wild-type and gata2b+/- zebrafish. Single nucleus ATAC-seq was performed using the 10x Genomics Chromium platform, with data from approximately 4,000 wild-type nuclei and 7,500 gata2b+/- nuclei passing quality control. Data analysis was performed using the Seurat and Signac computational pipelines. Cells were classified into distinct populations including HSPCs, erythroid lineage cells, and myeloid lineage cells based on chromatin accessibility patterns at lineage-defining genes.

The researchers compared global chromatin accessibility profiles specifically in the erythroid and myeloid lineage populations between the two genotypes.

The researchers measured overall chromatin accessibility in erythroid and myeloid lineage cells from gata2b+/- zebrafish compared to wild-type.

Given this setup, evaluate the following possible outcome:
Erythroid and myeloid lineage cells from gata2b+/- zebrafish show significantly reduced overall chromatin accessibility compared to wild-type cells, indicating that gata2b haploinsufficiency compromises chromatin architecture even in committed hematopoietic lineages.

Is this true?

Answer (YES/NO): NO